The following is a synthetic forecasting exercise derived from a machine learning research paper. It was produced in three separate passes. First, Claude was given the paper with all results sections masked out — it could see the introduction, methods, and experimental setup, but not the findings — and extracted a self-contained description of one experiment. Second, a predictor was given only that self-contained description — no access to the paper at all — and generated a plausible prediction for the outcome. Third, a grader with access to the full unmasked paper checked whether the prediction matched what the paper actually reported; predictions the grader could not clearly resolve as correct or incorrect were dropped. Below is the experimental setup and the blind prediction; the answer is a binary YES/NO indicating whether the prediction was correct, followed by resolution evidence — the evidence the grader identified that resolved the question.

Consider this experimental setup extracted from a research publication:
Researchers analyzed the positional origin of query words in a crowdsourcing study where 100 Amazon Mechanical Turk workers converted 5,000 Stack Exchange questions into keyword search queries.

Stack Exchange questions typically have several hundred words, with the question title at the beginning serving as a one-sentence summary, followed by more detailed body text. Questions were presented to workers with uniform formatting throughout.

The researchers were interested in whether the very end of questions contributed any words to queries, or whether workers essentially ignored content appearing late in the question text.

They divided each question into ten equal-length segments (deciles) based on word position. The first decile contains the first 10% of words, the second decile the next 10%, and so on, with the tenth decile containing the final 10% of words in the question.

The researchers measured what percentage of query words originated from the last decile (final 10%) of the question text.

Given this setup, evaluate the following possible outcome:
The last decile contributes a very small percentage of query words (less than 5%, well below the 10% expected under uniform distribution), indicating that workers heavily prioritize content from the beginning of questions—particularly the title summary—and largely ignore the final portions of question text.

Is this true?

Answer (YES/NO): YES